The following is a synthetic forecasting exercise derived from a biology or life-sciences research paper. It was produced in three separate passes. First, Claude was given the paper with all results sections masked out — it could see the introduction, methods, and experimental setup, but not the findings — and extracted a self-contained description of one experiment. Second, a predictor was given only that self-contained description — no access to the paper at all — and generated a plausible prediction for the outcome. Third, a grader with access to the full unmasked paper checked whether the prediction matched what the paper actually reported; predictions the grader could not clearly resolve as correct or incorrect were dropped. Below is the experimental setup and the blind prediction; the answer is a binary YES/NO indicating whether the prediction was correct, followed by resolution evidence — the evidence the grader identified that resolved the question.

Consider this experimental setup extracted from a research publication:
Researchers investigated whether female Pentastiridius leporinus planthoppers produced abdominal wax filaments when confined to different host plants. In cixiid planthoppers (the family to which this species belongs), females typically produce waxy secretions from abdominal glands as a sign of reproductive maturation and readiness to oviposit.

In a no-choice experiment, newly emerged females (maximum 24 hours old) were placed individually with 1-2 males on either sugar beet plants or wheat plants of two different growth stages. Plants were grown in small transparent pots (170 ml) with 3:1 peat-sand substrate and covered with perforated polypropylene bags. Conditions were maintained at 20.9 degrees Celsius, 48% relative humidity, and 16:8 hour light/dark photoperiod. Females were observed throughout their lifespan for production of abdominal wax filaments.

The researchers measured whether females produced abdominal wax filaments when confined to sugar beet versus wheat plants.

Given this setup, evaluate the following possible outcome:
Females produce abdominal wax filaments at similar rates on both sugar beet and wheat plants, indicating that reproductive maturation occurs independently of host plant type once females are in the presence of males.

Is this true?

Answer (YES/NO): NO